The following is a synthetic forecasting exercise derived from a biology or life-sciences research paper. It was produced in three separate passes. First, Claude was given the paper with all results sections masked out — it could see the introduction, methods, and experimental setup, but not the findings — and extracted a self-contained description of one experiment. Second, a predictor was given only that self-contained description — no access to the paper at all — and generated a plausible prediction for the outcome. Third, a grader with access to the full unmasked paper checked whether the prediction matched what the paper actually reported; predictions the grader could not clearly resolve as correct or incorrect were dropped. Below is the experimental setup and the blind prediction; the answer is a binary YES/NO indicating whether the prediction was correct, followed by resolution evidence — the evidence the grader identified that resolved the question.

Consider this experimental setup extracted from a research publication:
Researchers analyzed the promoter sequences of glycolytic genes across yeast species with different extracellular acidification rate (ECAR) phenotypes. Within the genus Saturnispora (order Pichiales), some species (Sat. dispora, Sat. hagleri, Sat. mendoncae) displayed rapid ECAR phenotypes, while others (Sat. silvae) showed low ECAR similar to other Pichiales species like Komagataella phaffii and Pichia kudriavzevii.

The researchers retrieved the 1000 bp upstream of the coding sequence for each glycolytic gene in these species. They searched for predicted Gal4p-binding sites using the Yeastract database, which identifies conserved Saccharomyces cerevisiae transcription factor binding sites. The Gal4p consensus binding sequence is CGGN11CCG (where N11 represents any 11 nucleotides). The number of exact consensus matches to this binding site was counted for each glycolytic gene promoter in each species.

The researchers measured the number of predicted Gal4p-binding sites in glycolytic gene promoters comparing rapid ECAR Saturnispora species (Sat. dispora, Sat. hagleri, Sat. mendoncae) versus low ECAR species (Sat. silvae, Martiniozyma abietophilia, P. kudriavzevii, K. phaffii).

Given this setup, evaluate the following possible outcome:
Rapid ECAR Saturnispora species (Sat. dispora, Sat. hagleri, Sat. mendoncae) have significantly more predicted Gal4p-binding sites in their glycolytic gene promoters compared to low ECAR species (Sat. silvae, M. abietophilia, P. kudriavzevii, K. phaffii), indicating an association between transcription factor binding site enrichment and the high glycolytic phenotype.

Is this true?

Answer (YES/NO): NO